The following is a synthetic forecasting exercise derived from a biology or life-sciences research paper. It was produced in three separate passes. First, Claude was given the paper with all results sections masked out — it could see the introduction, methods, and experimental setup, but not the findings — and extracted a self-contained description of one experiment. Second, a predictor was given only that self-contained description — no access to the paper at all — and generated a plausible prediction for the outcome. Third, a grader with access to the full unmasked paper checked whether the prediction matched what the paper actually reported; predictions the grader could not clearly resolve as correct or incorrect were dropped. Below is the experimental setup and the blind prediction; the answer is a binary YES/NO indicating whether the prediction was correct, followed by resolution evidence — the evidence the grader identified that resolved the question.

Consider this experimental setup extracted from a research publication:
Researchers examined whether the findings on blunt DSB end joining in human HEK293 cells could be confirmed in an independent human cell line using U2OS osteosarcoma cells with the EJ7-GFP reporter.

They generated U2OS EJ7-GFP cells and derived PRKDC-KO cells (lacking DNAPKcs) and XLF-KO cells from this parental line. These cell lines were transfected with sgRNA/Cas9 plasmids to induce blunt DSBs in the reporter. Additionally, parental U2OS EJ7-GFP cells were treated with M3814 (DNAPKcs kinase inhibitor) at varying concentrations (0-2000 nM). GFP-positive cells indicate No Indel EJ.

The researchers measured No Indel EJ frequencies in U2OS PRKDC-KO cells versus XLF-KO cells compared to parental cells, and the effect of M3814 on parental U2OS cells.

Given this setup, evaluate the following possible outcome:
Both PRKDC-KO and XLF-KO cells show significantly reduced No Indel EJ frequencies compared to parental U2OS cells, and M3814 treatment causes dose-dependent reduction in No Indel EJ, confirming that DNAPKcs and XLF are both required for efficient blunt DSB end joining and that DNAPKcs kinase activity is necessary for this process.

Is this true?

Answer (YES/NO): NO